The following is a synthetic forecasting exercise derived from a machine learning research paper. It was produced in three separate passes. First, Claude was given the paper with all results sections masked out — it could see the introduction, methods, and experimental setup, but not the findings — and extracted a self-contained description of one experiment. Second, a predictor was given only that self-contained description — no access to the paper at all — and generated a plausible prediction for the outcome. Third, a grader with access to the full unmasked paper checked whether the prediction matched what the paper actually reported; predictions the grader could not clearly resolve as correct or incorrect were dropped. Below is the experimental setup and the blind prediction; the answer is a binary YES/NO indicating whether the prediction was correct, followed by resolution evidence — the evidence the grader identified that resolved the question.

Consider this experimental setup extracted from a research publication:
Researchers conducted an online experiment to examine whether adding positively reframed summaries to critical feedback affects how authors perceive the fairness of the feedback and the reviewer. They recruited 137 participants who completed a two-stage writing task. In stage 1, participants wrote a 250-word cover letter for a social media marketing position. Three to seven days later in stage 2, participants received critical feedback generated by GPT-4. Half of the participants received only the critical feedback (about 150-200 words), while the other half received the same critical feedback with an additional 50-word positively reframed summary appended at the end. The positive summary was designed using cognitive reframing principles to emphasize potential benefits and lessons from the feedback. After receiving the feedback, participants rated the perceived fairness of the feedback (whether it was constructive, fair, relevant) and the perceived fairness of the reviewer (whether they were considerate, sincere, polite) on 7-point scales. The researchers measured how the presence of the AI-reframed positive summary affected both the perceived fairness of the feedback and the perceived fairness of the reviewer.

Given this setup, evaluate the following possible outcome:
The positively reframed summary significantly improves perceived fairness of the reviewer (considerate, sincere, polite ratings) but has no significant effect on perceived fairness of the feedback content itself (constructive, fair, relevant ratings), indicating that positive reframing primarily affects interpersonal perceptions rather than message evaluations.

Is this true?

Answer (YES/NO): NO